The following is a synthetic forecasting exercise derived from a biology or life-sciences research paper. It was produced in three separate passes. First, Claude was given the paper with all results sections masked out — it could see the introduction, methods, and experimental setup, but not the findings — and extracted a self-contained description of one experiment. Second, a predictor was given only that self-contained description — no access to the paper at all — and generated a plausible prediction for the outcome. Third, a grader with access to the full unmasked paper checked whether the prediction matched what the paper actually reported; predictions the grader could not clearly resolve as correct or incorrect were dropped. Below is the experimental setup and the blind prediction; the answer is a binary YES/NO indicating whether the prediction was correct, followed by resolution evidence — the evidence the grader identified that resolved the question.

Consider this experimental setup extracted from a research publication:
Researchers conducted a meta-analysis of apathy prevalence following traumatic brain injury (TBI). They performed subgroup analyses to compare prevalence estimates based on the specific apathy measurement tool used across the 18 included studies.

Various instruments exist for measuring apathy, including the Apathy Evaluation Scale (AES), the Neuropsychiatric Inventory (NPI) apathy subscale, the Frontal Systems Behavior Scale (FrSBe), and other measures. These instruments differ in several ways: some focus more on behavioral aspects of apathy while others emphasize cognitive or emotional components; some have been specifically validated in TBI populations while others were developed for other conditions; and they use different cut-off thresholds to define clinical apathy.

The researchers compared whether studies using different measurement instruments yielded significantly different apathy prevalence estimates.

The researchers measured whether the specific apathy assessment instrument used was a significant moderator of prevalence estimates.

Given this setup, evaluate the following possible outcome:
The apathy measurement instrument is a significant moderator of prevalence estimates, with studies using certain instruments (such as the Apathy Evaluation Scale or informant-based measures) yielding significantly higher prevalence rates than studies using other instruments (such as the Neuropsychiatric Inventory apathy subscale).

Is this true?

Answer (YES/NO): NO